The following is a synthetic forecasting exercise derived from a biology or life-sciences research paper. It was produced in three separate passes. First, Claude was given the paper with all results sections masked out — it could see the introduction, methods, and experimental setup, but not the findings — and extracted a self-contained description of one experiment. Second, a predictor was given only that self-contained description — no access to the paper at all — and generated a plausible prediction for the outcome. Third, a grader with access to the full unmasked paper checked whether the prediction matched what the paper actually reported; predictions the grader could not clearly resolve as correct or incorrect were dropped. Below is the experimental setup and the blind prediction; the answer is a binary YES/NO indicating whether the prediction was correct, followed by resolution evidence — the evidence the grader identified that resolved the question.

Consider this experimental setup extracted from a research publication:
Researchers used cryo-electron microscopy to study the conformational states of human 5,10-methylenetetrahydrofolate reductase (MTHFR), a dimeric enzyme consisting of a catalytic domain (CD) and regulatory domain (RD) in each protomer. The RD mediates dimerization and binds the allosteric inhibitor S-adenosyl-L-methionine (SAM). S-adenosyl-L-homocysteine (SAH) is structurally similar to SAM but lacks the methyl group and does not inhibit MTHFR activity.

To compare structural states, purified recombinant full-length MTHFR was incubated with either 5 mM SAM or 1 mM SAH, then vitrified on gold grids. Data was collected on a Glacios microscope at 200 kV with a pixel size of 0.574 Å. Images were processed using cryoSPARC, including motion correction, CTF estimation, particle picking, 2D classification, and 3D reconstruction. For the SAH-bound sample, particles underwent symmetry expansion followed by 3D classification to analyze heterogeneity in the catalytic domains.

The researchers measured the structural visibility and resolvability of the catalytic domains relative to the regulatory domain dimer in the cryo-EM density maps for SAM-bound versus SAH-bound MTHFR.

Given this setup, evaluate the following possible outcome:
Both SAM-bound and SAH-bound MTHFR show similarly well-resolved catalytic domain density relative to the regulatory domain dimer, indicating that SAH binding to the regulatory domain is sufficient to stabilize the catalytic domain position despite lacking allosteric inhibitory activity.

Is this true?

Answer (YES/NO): NO